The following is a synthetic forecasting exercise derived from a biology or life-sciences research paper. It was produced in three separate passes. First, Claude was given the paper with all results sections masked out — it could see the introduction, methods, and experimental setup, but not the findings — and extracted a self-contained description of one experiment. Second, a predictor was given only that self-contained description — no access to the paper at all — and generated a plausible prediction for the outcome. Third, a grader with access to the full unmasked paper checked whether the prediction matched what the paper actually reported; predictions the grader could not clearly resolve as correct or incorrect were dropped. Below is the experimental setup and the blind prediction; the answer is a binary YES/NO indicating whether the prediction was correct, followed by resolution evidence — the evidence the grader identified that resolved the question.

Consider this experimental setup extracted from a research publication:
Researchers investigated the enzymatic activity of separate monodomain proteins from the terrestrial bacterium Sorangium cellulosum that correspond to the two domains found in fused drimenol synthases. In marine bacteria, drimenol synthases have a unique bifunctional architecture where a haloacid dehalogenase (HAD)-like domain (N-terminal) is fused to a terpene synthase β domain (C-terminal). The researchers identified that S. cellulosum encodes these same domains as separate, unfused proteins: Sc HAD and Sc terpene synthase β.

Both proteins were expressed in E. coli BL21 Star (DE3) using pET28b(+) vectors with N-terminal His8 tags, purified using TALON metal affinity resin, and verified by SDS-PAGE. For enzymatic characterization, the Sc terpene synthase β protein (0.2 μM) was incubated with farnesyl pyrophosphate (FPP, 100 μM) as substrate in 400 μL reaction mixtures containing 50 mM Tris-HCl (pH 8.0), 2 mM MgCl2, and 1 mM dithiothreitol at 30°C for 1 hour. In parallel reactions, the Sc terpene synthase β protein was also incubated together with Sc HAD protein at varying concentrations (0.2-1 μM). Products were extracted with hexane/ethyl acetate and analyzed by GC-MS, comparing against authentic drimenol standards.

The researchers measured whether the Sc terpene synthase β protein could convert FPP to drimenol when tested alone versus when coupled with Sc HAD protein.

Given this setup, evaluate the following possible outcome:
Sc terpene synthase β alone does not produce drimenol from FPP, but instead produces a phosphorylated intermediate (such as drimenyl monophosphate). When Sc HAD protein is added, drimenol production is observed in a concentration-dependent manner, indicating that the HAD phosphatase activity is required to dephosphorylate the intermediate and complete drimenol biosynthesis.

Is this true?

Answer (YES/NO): NO